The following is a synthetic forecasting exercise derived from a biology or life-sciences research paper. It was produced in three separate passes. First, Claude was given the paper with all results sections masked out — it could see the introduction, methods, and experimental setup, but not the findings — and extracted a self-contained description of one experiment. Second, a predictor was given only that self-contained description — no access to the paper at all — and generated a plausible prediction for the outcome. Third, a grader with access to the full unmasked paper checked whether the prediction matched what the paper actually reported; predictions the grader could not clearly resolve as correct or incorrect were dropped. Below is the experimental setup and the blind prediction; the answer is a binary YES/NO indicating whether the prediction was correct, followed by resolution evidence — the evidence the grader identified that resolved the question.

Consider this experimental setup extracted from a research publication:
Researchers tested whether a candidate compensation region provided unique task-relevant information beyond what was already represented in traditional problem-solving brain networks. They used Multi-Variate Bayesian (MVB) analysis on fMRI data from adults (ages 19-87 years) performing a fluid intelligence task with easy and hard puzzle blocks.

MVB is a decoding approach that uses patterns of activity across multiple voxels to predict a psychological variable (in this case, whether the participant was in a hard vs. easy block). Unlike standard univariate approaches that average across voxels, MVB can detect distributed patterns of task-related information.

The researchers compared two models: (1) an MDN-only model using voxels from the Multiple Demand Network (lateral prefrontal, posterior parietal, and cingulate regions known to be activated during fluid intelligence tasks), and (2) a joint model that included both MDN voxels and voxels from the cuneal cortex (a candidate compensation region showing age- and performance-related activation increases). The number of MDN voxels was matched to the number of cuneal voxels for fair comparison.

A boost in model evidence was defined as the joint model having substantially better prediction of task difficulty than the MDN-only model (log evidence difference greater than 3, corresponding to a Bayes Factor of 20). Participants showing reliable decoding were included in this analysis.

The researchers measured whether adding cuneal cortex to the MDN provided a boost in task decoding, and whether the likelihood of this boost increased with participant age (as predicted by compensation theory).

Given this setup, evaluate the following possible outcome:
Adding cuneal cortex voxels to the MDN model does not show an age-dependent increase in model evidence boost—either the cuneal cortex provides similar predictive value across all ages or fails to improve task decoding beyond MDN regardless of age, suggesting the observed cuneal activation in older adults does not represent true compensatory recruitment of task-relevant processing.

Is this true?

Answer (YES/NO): NO